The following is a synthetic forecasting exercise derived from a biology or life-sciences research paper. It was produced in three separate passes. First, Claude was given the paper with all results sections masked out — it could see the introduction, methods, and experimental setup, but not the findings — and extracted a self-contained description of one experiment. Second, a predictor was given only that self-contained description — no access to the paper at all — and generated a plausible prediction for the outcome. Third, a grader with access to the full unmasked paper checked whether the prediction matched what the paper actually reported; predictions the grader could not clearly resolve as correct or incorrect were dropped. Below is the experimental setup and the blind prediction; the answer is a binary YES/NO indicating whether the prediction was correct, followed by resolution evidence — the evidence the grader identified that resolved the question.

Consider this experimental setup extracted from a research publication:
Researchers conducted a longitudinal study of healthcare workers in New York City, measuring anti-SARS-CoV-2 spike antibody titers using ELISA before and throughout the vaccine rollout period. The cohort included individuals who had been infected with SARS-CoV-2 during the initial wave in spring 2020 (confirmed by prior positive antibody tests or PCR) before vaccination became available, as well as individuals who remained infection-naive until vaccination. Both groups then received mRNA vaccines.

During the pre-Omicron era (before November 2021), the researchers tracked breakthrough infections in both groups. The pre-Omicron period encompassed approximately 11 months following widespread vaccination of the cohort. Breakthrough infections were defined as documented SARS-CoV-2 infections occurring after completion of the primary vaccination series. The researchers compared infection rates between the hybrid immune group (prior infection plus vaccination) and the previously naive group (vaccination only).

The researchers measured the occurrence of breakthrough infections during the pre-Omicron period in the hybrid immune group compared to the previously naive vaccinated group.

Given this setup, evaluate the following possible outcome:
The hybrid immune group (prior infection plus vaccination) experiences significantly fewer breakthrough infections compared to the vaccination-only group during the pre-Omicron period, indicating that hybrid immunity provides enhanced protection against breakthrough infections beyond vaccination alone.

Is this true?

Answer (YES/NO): YES